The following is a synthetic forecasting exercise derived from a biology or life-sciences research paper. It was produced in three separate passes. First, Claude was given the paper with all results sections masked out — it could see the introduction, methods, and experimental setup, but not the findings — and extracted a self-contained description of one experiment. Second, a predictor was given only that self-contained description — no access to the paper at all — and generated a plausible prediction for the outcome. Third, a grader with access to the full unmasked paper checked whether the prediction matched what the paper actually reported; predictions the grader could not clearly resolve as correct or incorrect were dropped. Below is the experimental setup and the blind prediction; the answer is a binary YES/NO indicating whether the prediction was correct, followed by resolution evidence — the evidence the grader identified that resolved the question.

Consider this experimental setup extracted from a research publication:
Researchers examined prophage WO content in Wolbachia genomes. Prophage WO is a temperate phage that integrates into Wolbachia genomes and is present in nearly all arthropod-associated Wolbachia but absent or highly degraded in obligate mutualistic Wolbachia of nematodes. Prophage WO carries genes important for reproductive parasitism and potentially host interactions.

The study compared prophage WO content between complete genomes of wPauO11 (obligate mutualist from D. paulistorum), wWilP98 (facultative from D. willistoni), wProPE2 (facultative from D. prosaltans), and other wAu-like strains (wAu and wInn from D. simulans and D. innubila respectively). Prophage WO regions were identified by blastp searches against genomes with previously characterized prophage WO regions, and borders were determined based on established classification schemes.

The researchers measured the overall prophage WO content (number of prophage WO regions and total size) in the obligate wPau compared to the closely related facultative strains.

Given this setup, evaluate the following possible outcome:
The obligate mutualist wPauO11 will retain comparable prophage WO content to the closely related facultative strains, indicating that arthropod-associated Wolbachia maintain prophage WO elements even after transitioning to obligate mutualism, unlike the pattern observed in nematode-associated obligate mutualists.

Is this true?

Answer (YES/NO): NO